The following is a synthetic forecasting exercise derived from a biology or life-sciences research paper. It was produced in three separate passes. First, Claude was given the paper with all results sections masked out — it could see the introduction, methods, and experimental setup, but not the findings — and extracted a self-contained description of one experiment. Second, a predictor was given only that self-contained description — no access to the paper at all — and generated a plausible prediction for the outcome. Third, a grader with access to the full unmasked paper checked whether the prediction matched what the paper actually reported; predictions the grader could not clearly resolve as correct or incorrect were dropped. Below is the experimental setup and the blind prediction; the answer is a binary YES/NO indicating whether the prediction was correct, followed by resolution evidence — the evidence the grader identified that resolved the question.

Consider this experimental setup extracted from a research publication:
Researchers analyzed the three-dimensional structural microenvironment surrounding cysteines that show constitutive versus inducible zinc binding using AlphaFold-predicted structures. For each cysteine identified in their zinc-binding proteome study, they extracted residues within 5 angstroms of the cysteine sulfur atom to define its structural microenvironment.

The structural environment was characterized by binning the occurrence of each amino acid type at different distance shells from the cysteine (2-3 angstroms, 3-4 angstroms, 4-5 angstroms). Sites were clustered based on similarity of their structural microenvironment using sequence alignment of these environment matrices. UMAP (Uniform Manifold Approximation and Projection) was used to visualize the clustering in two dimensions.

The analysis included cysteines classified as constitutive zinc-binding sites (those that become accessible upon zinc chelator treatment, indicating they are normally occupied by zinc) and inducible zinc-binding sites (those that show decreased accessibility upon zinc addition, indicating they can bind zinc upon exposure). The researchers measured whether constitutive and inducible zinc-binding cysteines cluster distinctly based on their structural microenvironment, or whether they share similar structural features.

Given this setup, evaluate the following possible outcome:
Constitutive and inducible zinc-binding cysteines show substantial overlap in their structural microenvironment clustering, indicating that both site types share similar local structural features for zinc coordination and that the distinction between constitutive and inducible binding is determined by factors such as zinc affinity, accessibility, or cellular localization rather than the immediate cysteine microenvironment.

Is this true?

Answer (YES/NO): NO